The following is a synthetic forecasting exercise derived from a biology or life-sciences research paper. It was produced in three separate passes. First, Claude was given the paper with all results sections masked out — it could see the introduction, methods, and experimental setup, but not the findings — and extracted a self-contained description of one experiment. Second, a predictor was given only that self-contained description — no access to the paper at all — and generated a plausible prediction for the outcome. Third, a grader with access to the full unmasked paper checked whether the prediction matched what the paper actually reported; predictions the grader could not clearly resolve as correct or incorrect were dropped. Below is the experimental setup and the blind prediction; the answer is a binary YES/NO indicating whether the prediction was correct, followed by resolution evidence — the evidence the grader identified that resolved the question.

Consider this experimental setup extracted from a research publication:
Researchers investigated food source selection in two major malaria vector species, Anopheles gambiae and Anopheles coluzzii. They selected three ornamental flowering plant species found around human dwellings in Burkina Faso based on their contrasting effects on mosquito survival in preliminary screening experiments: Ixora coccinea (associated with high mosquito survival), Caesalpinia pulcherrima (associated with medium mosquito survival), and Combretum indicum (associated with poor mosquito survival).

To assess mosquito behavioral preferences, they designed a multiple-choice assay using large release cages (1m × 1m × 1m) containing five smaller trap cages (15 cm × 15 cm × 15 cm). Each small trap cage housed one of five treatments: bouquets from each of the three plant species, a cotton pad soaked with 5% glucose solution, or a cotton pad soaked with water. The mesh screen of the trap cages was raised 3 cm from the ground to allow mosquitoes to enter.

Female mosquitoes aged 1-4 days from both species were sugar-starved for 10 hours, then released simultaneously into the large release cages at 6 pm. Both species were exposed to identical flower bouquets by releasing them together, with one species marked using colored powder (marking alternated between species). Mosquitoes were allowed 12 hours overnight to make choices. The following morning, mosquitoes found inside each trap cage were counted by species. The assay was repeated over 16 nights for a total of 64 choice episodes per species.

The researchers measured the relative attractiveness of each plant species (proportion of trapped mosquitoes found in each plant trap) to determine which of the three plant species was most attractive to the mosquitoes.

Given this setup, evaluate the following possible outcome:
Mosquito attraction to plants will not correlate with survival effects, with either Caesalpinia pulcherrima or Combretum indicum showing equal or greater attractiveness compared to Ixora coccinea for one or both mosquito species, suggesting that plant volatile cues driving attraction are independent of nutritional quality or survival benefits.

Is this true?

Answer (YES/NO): YES